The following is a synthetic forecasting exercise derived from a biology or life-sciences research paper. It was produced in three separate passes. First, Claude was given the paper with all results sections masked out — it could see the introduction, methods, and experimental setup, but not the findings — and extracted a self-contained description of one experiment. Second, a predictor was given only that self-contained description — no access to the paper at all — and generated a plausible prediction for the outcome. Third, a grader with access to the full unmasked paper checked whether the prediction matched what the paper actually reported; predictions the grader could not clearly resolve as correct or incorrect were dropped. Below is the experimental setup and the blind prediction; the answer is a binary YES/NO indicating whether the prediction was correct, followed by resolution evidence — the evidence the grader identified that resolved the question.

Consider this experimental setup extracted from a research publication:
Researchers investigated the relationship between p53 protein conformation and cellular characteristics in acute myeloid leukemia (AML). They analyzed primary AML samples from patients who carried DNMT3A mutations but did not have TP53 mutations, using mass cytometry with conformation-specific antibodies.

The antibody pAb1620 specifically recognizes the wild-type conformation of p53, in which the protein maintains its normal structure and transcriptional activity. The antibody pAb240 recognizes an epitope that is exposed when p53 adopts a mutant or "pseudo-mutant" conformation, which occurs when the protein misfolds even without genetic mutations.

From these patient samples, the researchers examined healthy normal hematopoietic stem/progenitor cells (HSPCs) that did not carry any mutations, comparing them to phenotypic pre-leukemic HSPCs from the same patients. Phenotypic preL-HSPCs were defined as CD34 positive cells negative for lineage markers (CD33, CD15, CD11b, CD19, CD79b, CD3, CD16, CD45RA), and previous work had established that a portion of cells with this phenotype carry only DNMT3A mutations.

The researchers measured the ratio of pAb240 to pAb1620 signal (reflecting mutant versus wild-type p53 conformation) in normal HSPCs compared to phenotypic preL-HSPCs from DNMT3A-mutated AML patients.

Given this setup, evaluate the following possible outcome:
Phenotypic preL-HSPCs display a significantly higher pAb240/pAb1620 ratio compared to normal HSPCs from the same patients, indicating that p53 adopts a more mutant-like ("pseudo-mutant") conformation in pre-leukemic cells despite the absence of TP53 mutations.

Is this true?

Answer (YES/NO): YES